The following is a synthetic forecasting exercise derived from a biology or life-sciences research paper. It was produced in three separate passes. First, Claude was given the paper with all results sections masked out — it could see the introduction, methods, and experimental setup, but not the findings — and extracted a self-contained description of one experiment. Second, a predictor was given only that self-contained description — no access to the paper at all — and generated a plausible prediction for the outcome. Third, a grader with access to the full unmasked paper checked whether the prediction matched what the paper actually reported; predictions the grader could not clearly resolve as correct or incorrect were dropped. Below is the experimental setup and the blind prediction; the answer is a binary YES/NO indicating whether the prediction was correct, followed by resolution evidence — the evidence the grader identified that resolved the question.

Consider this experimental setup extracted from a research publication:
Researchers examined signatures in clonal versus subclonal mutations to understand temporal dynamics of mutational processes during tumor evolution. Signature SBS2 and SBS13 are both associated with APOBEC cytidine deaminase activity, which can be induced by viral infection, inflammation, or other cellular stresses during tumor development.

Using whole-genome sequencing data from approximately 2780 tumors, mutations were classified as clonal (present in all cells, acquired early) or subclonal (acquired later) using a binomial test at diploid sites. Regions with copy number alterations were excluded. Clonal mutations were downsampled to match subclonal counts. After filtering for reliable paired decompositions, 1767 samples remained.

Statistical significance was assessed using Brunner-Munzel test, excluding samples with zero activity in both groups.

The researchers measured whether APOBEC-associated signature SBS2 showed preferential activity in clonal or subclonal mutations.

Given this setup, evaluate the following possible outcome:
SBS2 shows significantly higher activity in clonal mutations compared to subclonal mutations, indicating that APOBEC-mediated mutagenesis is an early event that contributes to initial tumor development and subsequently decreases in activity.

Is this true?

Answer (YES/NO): NO